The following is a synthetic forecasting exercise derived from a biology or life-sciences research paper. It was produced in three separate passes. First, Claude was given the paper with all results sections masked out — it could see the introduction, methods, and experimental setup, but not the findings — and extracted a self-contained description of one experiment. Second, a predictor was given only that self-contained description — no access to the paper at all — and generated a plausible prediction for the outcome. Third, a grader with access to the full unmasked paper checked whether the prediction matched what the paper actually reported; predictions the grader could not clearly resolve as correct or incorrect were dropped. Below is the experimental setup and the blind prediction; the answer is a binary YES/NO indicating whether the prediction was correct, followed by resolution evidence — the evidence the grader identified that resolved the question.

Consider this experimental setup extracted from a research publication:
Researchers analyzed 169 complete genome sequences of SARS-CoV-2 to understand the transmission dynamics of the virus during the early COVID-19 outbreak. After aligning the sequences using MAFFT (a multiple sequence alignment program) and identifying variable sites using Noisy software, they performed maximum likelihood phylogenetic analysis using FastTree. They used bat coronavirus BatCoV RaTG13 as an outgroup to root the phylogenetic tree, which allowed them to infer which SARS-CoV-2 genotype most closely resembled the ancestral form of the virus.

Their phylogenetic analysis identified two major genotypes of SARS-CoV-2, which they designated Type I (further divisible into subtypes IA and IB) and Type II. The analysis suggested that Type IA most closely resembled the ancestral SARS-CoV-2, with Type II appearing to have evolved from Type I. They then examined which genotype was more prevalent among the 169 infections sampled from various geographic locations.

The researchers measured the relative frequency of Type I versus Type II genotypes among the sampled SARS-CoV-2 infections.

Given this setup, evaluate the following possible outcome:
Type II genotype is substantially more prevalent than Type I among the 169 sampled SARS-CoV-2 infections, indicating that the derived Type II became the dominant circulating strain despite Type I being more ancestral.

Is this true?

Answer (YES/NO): YES